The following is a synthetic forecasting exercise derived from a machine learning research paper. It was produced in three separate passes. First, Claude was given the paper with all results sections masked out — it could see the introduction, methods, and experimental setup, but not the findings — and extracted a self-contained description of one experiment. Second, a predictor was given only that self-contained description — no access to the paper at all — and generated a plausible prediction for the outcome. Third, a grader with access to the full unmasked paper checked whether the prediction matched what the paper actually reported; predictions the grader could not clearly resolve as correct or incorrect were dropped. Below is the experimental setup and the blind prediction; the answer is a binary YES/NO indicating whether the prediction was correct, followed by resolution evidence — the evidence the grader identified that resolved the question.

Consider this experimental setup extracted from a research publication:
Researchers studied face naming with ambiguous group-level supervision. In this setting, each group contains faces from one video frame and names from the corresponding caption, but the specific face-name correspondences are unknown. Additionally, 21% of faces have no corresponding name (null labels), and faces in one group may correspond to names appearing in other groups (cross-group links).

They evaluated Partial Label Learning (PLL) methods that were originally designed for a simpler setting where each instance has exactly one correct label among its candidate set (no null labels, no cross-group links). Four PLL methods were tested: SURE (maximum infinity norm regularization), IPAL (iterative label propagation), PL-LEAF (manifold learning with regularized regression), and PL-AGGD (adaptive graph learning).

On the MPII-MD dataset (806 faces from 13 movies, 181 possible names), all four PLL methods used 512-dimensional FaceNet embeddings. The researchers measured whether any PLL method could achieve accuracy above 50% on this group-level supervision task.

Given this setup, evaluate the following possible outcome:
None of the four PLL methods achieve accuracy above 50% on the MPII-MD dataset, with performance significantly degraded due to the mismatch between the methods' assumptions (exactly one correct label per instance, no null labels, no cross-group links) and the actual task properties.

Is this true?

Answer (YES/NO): YES